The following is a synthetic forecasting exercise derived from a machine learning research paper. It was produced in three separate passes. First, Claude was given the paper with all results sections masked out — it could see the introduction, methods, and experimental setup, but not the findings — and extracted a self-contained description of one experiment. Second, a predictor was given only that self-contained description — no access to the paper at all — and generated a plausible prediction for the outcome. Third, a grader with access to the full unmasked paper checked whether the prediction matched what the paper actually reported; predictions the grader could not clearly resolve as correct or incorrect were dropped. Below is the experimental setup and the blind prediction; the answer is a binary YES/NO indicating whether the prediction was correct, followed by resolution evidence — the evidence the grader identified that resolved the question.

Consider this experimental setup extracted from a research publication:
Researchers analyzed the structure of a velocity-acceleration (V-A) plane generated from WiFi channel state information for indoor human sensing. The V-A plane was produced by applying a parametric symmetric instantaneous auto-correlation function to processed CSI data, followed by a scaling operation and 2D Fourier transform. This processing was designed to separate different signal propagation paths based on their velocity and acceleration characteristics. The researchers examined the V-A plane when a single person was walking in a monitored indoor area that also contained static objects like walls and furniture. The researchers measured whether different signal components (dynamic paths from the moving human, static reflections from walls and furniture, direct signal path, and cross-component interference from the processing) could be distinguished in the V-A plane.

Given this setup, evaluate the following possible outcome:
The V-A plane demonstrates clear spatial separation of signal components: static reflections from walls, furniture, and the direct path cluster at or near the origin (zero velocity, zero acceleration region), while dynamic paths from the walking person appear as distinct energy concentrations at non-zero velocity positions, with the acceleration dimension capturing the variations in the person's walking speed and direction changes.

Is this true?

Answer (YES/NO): NO